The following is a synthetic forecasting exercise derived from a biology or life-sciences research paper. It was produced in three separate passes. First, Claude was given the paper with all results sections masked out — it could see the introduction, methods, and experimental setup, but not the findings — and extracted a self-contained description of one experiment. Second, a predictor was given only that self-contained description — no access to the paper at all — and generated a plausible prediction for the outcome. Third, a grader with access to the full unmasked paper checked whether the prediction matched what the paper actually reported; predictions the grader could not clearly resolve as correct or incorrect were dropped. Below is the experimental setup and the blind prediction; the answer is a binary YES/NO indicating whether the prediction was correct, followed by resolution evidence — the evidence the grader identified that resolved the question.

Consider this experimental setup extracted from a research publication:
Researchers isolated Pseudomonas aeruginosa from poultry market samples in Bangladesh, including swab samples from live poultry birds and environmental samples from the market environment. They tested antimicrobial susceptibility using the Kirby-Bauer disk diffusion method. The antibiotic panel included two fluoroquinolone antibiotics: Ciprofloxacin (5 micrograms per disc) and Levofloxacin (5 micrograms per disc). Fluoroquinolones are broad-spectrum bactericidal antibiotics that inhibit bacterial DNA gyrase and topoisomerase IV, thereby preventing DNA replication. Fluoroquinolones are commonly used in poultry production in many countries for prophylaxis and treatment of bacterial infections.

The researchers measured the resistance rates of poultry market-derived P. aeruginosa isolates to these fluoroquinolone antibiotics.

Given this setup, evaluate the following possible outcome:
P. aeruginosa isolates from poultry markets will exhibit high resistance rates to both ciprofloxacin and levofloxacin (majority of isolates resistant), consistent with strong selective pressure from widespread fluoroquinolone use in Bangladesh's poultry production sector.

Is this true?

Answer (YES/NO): NO